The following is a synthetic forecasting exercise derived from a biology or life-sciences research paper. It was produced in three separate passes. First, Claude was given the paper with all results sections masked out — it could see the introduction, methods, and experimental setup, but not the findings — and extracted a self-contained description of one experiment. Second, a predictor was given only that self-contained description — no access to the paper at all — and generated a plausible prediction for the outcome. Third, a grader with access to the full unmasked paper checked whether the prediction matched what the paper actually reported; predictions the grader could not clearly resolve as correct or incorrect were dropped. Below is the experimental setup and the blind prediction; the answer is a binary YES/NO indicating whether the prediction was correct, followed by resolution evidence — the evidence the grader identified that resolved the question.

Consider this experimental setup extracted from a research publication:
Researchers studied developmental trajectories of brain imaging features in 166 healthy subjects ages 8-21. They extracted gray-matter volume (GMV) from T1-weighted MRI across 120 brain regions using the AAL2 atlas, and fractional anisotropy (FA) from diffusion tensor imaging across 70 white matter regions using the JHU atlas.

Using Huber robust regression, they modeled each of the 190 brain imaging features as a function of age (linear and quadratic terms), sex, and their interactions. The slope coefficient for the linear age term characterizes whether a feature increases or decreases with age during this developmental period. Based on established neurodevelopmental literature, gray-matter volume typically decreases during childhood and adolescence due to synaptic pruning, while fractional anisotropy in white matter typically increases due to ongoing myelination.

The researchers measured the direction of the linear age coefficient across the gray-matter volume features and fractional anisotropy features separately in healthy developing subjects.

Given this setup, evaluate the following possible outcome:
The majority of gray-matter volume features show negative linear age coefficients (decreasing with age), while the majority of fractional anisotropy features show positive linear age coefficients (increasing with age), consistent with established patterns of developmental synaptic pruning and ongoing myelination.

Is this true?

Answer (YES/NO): YES